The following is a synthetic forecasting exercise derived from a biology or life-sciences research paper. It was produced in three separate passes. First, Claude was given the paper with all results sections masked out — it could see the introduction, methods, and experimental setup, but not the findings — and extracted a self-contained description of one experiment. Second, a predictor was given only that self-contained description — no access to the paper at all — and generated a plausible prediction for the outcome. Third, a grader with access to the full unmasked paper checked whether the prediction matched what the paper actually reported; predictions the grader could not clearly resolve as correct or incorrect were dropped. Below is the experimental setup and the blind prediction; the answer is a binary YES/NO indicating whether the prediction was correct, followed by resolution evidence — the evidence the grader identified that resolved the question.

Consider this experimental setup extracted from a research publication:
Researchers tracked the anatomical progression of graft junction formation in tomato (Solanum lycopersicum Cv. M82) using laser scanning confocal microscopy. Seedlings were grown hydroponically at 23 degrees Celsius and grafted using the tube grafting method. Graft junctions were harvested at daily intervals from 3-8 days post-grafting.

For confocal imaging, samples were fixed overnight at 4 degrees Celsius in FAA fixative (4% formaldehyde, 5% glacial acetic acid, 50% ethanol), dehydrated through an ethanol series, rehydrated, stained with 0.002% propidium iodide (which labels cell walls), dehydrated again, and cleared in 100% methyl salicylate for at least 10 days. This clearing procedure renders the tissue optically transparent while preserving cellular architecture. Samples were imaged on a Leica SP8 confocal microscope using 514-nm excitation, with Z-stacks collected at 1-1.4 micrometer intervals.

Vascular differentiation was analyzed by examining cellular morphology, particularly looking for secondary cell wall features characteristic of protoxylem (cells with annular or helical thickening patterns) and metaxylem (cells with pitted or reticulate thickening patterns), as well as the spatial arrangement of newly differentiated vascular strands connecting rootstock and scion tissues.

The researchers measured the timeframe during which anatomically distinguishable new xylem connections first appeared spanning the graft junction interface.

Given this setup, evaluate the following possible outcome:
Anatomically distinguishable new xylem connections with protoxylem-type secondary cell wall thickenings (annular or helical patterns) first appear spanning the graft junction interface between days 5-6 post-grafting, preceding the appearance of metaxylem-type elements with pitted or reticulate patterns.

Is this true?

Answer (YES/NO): NO